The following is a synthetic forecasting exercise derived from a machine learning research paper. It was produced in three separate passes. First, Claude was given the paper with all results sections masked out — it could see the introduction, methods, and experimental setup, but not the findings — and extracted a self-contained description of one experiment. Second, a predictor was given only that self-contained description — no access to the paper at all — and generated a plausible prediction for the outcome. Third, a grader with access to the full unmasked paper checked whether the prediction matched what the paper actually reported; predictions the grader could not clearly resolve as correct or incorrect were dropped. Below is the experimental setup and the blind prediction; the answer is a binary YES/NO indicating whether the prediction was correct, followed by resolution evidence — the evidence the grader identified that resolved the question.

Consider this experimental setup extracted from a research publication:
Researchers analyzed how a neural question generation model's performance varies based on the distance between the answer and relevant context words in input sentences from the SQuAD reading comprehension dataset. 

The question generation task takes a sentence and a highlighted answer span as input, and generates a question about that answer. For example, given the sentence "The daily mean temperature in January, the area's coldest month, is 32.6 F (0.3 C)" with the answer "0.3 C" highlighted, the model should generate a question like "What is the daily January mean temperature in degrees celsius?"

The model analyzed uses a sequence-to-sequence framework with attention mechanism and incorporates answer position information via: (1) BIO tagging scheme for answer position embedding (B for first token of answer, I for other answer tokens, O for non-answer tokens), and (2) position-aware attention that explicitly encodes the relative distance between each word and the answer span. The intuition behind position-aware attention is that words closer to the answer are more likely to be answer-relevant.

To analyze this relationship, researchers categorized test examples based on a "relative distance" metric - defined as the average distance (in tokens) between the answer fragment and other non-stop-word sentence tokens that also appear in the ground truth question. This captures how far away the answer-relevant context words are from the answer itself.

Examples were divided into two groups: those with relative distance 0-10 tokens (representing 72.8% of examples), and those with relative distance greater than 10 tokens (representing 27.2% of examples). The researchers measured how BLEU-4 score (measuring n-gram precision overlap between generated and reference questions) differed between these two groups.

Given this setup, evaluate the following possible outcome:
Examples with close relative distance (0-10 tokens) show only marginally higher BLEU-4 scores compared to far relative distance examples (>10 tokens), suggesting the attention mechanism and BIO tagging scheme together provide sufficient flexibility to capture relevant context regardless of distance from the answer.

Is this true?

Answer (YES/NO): NO